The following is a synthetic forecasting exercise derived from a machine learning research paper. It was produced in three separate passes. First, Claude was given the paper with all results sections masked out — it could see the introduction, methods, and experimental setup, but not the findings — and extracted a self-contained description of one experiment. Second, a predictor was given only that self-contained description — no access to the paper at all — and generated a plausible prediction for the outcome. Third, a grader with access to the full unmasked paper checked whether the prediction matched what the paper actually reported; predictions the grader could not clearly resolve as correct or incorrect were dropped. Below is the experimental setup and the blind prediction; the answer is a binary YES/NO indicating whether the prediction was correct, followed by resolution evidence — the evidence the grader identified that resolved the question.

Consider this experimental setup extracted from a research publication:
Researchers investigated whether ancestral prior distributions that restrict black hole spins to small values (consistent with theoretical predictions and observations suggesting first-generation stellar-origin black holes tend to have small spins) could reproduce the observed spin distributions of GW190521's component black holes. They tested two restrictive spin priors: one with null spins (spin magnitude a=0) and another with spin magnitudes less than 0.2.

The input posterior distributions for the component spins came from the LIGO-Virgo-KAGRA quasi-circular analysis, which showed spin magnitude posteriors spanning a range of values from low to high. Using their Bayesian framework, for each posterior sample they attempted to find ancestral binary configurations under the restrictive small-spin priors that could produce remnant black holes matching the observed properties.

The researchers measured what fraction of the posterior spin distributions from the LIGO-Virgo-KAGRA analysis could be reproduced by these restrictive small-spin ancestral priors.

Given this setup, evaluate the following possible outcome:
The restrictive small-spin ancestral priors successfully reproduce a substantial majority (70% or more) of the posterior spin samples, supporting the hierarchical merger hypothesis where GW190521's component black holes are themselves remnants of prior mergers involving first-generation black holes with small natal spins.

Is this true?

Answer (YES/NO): NO